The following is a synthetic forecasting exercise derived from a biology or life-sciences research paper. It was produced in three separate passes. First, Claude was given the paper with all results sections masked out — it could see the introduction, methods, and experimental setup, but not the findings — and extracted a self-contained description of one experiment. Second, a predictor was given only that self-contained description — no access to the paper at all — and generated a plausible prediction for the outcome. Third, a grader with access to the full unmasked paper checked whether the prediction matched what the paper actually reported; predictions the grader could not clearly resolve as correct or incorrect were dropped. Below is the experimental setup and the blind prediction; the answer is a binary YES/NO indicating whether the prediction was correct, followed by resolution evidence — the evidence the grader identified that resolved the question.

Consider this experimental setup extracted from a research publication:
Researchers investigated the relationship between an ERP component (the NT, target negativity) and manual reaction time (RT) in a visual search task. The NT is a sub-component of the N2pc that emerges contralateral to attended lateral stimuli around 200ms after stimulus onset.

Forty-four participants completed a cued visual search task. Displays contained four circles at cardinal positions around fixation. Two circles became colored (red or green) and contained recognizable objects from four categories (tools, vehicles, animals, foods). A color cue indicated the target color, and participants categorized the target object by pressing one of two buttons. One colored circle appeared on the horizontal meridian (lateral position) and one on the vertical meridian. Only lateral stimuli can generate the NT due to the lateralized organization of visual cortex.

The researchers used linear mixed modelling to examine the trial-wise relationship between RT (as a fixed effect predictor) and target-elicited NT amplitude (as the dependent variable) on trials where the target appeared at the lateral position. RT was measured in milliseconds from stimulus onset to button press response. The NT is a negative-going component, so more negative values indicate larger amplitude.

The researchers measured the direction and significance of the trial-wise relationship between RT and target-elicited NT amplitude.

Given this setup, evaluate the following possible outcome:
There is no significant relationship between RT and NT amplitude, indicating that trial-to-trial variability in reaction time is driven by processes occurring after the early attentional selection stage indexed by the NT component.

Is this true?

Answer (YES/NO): NO